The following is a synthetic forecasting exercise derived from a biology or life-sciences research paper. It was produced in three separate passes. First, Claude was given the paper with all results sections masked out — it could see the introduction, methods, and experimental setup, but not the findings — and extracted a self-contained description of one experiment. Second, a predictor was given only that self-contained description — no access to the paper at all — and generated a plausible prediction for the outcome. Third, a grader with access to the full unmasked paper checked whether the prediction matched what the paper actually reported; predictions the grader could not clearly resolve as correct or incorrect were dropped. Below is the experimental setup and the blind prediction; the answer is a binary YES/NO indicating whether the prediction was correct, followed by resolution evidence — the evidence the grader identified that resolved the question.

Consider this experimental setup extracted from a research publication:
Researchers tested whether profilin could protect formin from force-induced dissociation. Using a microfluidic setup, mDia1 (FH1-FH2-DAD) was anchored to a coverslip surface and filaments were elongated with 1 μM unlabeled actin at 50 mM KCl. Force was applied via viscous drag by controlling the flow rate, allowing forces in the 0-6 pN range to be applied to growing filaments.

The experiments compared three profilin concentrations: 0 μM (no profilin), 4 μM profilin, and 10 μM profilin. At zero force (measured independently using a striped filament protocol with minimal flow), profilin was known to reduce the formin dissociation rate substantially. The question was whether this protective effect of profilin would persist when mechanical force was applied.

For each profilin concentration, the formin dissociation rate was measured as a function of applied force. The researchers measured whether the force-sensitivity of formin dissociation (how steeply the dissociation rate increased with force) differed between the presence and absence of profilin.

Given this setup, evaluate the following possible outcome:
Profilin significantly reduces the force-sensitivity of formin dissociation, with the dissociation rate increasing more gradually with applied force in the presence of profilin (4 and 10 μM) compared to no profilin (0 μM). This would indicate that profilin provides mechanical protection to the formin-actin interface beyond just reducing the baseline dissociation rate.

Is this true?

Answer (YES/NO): NO